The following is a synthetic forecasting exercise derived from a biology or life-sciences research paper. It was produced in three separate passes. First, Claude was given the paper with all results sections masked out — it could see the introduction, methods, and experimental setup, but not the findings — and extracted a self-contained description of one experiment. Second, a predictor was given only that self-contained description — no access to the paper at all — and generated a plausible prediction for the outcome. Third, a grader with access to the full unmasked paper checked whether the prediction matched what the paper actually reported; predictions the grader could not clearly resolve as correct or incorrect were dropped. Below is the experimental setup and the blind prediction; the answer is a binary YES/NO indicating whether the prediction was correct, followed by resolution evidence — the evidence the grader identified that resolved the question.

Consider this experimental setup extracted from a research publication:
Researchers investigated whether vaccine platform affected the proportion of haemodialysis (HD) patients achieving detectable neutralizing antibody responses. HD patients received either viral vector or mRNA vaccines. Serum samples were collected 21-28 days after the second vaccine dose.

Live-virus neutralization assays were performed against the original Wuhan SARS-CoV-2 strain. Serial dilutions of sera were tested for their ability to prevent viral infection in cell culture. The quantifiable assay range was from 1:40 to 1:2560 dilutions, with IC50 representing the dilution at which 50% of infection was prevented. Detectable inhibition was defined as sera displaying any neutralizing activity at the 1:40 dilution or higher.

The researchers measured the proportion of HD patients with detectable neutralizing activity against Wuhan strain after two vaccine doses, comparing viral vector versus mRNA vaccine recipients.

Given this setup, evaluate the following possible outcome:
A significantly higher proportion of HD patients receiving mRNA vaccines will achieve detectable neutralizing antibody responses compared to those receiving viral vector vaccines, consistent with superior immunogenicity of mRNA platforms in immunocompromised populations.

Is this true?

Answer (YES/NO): NO